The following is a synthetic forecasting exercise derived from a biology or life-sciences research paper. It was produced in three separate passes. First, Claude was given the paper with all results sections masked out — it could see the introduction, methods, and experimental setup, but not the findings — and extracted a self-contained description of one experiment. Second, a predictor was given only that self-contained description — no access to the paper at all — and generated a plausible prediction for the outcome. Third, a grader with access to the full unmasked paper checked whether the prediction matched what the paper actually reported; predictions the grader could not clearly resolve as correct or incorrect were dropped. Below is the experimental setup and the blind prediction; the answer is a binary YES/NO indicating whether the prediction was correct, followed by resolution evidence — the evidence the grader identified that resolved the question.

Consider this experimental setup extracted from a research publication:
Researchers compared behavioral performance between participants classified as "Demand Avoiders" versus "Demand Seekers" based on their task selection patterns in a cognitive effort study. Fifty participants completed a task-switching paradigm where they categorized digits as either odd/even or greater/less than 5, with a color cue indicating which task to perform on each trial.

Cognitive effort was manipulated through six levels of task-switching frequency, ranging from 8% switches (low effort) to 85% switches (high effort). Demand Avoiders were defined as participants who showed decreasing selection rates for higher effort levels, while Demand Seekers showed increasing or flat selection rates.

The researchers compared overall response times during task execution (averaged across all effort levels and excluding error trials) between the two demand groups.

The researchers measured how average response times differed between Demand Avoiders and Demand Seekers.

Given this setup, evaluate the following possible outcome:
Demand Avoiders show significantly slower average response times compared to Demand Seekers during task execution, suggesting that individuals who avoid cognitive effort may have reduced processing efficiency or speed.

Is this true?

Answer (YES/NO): NO